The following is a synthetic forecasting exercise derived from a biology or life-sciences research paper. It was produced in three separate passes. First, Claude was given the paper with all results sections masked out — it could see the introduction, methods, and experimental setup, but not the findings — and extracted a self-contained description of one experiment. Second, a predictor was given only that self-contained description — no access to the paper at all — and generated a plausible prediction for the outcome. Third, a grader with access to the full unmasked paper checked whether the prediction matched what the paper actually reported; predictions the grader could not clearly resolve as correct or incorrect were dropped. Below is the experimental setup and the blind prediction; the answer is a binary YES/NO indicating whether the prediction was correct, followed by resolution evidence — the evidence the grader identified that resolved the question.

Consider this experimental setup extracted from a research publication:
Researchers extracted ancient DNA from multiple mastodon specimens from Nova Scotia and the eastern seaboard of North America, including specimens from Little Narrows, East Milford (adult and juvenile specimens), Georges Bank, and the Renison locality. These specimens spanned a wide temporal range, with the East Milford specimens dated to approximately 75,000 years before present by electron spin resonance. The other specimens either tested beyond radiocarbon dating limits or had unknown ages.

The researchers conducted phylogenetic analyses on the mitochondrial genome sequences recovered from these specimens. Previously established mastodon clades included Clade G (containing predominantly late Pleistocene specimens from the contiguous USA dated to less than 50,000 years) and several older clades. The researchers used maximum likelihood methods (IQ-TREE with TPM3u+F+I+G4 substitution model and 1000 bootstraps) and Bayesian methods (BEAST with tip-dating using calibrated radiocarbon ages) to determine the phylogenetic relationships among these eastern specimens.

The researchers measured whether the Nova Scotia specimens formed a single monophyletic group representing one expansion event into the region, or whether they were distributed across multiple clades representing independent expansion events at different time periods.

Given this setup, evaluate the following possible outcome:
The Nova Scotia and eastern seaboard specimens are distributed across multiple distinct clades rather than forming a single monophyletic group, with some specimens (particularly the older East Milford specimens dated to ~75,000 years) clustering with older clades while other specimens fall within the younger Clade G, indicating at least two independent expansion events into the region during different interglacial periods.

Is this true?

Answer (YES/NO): YES